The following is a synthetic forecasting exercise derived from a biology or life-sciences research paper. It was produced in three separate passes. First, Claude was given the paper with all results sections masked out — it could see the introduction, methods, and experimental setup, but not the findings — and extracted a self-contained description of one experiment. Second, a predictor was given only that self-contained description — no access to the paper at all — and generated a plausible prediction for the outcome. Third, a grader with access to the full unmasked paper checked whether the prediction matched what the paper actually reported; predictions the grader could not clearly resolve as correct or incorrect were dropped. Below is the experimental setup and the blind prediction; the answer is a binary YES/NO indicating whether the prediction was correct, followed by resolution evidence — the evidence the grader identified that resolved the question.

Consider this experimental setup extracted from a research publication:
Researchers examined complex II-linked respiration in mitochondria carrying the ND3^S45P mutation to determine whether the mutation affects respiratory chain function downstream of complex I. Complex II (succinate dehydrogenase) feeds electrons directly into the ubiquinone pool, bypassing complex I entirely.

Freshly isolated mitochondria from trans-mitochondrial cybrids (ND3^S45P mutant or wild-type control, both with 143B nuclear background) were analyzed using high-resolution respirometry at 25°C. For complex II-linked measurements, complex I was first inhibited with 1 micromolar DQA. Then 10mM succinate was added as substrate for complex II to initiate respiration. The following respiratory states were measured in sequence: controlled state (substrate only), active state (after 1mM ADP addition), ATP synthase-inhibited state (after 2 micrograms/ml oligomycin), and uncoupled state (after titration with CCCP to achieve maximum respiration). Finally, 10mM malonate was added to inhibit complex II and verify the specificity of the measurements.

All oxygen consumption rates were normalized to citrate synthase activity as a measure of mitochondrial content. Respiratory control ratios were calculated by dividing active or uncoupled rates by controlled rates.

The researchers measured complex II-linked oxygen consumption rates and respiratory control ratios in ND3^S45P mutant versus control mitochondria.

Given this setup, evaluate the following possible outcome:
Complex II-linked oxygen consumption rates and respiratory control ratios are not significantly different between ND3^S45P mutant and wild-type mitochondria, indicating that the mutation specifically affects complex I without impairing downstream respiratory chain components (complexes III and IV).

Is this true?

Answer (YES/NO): NO